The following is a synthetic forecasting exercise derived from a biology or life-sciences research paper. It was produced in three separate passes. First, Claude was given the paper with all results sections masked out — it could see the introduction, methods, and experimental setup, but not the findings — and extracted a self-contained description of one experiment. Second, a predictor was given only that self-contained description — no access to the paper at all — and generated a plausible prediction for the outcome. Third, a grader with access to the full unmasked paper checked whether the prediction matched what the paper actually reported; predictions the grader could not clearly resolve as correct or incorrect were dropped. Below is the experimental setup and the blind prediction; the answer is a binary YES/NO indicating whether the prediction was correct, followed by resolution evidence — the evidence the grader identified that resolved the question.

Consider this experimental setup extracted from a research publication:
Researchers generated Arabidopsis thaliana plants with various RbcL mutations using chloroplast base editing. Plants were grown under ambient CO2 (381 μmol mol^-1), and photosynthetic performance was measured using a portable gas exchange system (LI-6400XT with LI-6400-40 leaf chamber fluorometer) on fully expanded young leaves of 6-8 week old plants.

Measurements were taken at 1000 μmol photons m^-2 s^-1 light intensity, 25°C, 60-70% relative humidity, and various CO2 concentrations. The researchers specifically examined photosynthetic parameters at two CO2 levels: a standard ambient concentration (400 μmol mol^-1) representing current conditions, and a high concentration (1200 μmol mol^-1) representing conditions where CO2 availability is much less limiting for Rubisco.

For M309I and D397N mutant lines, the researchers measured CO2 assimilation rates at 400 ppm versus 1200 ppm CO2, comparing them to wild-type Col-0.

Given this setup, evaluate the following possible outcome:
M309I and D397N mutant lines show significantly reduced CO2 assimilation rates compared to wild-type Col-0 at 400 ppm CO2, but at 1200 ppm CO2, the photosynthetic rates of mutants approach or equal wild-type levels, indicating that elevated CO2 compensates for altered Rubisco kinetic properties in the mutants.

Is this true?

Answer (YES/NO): NO